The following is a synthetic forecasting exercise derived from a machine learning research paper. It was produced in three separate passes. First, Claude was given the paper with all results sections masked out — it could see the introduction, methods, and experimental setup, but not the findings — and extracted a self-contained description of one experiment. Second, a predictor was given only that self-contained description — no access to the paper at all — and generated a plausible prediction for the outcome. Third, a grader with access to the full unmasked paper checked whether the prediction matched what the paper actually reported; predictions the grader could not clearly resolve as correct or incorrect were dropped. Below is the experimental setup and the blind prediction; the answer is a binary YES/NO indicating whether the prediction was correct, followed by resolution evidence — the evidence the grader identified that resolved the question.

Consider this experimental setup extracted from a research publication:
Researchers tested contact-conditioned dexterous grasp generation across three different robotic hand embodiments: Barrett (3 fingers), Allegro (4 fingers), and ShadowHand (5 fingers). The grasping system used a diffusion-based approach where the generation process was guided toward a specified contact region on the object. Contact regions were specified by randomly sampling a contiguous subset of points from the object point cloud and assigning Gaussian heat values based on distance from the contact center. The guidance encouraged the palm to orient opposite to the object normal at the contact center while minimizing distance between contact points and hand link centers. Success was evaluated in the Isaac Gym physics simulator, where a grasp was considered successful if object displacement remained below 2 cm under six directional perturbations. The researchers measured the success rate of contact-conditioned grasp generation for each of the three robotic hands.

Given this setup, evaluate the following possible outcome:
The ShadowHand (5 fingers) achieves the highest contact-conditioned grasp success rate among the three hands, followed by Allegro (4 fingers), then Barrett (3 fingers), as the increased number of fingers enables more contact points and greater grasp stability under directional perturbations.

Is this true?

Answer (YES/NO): NO